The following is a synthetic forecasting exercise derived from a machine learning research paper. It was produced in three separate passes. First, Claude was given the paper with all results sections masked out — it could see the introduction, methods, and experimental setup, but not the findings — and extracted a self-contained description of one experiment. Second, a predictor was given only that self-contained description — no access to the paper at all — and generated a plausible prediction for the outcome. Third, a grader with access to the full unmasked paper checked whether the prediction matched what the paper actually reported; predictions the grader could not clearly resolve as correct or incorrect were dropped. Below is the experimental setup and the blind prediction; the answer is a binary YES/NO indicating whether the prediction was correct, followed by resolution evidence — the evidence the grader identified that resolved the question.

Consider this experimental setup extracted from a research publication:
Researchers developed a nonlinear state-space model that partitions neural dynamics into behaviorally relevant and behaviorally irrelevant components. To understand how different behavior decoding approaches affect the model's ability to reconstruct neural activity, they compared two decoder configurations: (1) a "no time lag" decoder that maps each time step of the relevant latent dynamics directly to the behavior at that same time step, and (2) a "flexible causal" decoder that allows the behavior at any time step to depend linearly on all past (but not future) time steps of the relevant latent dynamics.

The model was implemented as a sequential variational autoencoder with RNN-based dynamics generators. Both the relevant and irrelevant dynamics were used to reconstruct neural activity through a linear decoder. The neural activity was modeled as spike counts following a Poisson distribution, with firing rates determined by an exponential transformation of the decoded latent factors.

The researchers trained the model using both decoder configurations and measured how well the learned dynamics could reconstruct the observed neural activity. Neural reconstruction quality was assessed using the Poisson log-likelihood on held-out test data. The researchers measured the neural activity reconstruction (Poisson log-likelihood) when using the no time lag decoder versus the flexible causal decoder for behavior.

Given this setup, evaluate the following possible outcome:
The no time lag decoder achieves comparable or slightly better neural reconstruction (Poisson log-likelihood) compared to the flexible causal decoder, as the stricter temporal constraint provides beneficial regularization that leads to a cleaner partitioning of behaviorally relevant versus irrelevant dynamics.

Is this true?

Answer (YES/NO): NO